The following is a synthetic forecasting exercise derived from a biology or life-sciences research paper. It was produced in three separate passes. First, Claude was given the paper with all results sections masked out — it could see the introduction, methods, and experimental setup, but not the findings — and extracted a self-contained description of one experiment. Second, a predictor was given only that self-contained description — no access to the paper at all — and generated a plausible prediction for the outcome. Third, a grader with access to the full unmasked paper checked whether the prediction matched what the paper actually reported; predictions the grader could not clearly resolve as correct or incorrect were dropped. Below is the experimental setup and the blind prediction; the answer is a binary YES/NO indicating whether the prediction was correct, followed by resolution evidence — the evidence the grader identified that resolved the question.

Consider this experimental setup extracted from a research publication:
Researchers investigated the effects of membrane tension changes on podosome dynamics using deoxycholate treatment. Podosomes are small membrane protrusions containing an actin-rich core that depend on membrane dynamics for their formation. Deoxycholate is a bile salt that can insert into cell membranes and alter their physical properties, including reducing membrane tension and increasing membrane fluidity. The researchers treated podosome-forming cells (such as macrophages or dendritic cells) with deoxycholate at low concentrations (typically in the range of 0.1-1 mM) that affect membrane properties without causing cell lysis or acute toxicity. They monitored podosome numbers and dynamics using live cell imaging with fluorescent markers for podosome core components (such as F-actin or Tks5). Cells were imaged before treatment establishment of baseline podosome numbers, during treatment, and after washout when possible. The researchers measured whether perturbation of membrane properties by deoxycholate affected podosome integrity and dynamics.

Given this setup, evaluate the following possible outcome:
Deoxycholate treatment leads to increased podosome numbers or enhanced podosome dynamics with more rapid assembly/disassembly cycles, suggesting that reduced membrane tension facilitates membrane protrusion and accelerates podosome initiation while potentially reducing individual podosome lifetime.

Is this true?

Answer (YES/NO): NO